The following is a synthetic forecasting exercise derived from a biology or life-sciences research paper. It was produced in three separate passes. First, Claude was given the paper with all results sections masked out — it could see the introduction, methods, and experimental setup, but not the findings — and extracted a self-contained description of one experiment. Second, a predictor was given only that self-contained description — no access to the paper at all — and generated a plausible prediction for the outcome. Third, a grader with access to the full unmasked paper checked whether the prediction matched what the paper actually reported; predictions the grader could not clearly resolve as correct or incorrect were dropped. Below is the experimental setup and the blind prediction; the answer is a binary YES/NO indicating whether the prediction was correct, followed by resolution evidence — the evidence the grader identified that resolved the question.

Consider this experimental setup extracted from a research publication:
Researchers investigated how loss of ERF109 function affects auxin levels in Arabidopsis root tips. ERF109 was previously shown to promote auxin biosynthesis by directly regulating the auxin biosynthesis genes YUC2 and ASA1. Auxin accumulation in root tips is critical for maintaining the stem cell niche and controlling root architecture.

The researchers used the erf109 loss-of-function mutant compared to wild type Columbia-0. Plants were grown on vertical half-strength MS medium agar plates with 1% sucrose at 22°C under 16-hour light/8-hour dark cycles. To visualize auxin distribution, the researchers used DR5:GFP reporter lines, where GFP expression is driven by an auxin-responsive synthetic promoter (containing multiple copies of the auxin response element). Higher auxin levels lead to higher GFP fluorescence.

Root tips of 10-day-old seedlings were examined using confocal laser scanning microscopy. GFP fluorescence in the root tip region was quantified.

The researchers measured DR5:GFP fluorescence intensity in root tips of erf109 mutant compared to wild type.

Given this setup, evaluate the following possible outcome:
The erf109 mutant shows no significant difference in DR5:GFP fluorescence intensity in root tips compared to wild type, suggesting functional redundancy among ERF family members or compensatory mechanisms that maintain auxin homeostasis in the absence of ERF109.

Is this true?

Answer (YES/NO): NO